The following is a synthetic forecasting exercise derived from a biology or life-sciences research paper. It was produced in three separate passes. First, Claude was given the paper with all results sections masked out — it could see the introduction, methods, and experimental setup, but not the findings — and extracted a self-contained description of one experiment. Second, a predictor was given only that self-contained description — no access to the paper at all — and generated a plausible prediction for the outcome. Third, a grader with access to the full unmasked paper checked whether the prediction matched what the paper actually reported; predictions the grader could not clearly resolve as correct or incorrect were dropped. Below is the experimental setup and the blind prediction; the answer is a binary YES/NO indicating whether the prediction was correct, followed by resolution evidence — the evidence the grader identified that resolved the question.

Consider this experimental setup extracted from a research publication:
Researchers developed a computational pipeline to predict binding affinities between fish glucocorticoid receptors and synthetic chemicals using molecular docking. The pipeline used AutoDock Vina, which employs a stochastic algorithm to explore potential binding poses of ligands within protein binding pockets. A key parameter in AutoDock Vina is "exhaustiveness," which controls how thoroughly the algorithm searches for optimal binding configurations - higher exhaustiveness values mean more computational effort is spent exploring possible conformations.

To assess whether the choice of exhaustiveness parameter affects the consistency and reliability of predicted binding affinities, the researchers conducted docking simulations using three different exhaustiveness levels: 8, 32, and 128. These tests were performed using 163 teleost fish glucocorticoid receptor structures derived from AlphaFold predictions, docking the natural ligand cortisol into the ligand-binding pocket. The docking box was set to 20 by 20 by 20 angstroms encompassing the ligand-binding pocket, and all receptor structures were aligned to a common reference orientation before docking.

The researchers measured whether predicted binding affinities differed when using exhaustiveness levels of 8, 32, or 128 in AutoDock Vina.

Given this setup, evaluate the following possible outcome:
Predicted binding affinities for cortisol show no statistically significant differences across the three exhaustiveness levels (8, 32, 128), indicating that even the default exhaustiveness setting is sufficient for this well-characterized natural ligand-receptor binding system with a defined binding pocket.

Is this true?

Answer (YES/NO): YES